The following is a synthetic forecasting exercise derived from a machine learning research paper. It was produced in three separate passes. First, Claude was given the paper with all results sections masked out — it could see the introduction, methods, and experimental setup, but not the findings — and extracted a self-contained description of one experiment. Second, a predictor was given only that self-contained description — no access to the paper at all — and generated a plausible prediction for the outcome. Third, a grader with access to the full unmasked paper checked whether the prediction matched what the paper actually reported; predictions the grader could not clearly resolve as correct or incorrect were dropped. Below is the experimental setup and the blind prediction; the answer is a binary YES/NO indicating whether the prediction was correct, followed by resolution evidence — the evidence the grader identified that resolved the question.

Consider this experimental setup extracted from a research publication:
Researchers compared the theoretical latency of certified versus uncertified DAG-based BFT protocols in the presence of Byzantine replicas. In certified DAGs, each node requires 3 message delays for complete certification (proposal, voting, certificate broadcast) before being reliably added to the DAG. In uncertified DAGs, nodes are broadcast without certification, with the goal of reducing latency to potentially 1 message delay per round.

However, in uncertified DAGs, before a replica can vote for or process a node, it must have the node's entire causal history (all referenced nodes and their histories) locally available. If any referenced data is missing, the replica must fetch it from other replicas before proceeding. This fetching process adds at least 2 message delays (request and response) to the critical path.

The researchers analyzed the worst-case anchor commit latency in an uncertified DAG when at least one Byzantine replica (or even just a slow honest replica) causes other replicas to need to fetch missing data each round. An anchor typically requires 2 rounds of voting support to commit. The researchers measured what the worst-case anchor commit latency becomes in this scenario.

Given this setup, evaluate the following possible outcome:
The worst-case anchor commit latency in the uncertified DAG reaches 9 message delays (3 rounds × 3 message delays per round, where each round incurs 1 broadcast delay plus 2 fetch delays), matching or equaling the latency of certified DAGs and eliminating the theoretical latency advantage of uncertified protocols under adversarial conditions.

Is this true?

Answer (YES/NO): NO